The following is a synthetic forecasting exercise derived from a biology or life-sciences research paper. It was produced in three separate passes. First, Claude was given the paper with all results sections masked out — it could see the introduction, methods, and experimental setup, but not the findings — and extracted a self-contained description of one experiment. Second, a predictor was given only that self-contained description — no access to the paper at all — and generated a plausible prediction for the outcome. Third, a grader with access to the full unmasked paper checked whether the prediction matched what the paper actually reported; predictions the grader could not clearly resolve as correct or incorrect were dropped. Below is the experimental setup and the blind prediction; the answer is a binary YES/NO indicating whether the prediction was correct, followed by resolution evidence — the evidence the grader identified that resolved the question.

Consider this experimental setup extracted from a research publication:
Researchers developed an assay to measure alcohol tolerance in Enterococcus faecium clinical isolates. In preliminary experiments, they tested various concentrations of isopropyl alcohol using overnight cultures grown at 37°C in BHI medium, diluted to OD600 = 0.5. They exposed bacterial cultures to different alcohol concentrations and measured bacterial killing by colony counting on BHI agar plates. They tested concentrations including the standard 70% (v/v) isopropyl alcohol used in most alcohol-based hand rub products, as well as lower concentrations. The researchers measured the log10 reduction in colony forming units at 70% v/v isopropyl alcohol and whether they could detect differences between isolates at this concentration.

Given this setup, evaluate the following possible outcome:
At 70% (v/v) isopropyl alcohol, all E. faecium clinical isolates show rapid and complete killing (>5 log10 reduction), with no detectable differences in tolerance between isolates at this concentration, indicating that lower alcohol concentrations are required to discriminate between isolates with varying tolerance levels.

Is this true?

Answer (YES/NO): YES